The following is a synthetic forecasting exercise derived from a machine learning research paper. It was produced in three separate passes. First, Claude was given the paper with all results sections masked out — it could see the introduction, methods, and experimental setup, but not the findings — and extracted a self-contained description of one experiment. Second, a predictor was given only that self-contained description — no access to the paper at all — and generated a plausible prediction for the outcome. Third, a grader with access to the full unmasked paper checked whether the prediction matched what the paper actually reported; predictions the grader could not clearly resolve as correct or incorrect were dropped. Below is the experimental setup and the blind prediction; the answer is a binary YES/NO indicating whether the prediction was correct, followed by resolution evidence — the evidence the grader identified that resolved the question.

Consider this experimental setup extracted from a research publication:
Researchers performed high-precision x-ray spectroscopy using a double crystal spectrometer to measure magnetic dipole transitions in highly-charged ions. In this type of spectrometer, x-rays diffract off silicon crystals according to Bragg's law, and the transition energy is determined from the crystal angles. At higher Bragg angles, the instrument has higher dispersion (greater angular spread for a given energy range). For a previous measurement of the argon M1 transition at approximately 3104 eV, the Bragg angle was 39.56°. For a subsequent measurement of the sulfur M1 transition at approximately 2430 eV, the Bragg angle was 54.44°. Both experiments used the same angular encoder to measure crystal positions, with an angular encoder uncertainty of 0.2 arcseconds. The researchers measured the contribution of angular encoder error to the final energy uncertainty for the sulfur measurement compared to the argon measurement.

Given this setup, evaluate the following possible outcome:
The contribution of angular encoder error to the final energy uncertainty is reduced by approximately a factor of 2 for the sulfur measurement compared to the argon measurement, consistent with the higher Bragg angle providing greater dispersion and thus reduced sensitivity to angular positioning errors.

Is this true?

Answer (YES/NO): YES